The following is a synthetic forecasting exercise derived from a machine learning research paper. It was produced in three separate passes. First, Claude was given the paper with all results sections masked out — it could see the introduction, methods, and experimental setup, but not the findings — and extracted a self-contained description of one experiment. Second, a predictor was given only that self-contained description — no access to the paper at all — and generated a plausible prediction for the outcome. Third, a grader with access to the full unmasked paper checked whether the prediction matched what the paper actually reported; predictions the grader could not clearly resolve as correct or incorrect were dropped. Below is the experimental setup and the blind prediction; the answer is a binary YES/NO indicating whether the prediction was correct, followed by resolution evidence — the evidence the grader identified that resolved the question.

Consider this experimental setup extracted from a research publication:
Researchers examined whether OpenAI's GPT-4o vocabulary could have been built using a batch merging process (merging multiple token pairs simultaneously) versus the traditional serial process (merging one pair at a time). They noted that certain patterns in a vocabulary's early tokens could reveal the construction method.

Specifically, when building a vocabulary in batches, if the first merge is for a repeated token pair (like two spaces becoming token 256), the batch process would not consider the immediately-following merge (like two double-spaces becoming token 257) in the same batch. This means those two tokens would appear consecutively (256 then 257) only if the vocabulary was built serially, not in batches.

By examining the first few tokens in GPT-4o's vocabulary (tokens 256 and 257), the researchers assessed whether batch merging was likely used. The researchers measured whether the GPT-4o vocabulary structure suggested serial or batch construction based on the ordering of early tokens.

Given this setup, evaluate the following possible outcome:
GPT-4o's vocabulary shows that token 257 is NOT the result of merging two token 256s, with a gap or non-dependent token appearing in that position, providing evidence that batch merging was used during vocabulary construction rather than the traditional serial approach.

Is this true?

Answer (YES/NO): NO